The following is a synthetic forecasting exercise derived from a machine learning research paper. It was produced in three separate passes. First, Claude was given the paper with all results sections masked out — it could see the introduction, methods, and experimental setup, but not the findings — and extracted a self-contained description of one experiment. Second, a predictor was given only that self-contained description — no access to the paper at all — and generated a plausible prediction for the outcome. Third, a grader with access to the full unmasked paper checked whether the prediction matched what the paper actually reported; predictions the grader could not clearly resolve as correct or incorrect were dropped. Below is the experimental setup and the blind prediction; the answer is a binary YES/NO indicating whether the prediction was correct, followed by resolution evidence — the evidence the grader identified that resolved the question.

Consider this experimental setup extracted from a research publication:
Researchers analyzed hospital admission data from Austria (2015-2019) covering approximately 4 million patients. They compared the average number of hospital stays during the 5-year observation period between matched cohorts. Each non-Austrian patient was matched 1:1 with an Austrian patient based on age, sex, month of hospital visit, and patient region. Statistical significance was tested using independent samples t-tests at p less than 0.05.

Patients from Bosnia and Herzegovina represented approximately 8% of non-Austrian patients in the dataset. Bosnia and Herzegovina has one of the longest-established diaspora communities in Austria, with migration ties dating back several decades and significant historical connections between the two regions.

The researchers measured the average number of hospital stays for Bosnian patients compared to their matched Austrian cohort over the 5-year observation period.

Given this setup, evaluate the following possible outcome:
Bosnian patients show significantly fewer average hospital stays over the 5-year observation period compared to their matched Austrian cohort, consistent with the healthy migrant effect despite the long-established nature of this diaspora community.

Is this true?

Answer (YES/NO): YES